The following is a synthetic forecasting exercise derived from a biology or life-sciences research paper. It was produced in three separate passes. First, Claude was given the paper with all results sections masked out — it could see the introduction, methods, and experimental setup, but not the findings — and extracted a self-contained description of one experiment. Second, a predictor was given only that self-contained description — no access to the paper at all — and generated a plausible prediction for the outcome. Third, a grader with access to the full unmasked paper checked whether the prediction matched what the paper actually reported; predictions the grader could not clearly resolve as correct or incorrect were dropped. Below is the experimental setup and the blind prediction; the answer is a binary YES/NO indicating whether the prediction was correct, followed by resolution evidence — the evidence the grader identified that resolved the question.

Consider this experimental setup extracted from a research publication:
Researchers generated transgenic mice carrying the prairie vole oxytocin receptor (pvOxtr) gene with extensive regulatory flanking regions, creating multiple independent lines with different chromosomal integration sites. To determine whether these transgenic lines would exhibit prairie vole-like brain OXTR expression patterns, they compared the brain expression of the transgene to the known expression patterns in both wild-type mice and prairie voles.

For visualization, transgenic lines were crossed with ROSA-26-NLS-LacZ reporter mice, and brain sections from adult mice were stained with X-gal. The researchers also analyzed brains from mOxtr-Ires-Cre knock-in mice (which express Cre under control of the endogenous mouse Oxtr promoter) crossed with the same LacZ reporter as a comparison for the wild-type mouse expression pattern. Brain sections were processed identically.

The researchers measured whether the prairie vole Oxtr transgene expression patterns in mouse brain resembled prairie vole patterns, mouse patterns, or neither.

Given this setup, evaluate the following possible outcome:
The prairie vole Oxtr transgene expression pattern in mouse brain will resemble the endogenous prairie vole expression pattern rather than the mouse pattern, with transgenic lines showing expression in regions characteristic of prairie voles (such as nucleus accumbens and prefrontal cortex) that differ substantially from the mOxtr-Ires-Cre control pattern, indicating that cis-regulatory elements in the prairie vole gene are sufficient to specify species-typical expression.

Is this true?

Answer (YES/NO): NO